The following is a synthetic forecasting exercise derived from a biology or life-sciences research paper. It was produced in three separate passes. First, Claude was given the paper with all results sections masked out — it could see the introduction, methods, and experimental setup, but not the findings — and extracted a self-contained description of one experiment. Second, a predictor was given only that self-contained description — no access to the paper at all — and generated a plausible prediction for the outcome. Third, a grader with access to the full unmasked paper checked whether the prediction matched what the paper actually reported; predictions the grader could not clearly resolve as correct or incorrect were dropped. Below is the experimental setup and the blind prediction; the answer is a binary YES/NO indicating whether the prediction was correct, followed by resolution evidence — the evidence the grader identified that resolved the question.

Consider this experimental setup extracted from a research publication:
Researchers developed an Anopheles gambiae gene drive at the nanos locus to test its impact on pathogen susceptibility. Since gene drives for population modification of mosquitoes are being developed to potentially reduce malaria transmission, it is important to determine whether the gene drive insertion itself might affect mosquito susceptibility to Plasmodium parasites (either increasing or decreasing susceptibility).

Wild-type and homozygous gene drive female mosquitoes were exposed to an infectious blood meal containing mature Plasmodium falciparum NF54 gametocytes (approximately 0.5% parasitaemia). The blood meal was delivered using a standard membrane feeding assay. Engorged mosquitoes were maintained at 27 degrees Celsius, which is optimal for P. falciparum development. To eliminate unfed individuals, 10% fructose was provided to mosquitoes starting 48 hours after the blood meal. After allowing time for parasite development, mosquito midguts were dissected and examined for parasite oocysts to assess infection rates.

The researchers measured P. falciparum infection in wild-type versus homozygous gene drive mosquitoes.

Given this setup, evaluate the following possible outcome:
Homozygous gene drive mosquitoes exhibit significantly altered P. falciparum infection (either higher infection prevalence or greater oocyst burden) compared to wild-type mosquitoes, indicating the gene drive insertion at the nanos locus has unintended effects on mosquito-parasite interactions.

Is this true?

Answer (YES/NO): NO